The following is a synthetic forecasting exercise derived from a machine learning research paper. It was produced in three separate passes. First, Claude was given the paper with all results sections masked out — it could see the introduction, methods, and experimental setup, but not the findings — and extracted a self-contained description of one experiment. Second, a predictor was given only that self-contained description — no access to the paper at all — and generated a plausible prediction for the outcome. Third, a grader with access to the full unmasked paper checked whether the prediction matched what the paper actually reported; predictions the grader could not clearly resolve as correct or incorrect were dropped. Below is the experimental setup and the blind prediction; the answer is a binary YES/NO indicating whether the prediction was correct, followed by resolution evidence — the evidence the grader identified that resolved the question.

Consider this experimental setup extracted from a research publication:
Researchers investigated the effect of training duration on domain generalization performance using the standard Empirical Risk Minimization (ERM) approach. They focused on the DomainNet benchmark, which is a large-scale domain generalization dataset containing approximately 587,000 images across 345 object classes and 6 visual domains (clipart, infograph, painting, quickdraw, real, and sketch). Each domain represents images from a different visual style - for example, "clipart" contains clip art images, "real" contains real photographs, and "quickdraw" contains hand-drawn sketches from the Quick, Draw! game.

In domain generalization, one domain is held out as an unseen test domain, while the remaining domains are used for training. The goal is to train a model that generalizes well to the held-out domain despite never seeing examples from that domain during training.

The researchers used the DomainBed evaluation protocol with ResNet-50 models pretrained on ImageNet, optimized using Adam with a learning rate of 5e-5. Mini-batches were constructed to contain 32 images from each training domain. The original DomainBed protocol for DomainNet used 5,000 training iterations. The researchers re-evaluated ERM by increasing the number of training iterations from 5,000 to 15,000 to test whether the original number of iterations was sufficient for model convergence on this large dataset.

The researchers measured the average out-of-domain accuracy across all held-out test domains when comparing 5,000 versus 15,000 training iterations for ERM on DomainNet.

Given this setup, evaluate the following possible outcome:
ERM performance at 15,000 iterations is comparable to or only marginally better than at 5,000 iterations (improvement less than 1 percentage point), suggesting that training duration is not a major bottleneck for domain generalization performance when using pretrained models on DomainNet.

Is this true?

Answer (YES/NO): NO